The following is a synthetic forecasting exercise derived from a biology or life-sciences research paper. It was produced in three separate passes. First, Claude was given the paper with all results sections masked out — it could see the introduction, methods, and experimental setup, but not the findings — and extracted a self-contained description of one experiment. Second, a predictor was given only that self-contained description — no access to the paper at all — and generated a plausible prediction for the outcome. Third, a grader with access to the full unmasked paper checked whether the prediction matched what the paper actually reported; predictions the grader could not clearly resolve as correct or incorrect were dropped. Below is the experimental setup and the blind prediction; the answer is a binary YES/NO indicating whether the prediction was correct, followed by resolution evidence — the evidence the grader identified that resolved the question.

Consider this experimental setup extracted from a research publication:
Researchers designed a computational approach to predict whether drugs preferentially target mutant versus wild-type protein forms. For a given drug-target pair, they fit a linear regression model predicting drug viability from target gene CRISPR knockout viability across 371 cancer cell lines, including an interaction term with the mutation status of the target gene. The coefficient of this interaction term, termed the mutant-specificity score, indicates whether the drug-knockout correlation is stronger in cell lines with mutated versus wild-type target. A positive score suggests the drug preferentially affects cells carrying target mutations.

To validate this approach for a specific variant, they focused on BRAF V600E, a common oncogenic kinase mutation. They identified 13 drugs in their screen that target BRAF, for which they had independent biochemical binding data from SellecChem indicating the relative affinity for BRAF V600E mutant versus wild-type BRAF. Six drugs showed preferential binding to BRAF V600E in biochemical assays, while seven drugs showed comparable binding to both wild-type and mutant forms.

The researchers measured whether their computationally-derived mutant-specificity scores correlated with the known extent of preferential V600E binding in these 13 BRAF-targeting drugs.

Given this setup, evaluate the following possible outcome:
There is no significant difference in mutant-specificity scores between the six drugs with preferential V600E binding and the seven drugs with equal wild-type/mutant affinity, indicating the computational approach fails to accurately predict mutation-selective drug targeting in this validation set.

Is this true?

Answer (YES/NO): NO